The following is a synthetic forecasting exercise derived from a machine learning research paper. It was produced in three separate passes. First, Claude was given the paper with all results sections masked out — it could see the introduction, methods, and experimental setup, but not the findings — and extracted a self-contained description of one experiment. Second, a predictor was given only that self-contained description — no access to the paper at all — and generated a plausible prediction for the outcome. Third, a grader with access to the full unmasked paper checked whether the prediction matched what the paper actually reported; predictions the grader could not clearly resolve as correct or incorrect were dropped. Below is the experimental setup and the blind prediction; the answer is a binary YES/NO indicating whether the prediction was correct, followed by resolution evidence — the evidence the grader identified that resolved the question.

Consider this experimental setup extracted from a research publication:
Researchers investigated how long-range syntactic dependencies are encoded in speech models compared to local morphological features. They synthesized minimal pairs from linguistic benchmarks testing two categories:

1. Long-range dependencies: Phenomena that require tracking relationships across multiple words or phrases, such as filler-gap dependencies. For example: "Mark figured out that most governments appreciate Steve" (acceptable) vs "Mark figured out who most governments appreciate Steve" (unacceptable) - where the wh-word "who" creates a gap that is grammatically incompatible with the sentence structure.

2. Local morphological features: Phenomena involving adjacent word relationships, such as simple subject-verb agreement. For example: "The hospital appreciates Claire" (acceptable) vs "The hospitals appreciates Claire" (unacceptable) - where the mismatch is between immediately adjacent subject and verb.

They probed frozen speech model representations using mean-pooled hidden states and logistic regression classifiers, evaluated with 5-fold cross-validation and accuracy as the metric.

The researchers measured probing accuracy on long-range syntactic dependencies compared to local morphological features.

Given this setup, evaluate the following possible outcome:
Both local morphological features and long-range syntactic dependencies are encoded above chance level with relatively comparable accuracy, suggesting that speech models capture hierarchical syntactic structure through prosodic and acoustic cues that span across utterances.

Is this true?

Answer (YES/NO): NO